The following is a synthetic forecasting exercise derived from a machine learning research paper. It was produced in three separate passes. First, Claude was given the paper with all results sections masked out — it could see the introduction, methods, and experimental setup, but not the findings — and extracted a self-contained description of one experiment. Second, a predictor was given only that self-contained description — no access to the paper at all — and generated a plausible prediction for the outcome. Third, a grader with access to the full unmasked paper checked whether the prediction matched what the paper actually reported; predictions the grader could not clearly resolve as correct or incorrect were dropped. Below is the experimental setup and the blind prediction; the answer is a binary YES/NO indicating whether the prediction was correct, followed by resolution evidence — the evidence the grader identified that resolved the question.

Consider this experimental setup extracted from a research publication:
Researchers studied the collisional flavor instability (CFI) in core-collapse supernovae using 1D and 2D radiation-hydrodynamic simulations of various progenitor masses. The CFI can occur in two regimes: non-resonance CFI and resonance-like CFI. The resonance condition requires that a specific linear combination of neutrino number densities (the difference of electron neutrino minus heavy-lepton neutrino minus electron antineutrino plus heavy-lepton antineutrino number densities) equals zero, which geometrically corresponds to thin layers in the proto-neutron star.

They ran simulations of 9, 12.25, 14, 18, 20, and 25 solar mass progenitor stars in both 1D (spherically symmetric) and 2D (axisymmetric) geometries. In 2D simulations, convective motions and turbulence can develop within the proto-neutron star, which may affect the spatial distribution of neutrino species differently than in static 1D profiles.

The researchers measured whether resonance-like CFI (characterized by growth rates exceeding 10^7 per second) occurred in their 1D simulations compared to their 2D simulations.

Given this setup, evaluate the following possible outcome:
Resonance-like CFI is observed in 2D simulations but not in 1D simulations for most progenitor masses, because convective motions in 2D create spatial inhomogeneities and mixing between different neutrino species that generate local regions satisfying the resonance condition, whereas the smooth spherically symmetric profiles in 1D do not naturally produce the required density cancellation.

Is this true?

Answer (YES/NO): YES